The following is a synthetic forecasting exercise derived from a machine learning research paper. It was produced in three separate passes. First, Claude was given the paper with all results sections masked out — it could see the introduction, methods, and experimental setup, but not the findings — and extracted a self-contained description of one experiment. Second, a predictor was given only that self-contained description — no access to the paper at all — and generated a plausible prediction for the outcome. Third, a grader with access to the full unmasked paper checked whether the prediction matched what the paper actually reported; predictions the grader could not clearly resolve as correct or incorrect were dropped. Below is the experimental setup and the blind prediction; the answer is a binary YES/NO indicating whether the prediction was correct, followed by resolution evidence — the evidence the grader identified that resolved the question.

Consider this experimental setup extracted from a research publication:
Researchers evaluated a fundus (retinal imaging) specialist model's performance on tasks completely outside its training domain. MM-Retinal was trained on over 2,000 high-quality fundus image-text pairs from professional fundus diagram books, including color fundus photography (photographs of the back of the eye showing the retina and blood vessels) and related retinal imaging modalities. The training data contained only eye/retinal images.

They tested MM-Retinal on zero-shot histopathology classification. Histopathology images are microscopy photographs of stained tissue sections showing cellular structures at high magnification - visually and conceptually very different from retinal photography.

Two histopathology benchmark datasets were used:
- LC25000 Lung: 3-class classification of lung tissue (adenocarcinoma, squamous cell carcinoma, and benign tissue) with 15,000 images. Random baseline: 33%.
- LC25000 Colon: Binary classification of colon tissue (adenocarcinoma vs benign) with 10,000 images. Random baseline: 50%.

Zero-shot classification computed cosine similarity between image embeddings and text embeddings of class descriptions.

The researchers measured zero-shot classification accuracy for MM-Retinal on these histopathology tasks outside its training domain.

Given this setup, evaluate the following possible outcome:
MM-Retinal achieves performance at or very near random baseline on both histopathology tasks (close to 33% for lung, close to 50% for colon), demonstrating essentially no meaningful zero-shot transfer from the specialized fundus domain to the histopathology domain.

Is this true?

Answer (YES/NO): NO